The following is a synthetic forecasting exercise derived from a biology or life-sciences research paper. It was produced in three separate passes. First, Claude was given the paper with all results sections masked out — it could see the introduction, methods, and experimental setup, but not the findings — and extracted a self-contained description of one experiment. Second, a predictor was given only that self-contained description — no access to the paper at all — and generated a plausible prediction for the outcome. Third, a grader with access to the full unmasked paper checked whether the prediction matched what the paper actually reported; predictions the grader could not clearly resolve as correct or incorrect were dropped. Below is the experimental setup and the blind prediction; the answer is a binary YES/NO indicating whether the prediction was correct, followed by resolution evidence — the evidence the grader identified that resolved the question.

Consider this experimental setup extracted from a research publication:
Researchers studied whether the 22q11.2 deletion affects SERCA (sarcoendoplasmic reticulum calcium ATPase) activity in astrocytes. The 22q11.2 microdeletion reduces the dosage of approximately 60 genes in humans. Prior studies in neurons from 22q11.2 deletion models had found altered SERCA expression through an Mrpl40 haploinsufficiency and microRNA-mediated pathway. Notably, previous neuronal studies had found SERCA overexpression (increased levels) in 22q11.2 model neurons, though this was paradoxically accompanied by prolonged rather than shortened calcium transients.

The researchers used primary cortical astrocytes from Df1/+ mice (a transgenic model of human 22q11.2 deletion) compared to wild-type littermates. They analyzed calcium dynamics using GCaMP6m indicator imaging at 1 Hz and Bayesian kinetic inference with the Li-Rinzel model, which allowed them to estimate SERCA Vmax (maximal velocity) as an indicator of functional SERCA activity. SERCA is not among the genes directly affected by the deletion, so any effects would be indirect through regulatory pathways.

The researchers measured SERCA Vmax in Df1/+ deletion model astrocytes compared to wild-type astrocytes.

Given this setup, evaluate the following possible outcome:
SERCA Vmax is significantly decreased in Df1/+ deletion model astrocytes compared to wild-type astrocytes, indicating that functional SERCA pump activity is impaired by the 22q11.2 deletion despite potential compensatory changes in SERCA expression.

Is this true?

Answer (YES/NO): YES